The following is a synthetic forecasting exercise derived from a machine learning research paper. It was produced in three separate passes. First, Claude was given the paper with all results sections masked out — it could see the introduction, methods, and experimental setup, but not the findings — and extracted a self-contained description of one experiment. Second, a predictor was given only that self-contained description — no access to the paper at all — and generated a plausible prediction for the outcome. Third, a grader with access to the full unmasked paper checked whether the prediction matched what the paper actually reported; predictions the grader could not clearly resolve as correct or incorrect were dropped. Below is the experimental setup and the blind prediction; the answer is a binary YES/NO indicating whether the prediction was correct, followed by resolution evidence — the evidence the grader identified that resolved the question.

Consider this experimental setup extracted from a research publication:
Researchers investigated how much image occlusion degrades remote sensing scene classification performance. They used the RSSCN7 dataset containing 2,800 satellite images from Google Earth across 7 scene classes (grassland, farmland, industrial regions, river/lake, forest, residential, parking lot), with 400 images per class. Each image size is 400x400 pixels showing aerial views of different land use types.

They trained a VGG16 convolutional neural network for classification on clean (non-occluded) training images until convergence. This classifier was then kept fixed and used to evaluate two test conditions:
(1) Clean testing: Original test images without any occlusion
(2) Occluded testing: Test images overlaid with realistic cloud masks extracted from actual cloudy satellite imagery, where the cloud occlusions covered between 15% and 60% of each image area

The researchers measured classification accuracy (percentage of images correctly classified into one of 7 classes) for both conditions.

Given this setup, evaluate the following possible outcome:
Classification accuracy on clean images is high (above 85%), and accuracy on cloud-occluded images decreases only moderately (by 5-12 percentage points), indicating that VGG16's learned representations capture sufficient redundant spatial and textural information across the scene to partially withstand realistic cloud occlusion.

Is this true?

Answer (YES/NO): NO